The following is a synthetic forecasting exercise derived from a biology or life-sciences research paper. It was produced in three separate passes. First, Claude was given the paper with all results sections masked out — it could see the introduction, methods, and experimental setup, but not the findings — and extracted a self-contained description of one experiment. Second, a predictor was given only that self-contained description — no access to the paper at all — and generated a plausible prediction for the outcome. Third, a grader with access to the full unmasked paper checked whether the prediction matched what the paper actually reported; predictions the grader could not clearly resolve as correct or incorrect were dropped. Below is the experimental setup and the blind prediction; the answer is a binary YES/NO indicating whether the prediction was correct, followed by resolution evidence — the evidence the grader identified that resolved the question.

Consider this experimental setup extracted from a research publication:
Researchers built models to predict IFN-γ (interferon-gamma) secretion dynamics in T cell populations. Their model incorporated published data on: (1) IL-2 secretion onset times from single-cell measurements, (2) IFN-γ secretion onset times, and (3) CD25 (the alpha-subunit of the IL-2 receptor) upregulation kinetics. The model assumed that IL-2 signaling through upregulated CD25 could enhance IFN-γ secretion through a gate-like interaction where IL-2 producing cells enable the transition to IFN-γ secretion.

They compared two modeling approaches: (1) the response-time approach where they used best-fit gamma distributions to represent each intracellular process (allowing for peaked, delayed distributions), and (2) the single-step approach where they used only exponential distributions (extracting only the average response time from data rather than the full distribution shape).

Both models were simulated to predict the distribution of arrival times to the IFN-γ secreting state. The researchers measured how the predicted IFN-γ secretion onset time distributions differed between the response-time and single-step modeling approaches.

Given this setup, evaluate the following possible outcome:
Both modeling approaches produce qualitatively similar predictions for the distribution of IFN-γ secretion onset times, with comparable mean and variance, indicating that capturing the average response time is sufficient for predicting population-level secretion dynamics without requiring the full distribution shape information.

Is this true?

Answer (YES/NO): NO